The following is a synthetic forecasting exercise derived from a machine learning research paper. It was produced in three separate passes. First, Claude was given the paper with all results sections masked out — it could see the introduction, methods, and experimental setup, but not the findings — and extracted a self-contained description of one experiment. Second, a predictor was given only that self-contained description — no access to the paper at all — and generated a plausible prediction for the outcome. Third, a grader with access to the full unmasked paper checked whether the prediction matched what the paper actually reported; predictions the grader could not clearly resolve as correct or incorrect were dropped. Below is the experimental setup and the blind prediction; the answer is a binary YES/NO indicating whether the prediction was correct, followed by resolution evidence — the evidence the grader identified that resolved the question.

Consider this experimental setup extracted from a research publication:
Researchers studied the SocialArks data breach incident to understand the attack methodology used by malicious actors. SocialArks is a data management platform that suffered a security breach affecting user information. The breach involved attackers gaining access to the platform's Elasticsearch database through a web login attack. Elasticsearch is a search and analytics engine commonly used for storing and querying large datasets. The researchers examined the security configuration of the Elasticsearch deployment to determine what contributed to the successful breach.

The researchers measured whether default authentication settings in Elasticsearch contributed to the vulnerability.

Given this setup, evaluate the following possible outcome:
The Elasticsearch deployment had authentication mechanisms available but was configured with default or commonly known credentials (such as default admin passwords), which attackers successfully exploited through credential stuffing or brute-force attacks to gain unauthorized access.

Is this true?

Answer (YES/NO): NO